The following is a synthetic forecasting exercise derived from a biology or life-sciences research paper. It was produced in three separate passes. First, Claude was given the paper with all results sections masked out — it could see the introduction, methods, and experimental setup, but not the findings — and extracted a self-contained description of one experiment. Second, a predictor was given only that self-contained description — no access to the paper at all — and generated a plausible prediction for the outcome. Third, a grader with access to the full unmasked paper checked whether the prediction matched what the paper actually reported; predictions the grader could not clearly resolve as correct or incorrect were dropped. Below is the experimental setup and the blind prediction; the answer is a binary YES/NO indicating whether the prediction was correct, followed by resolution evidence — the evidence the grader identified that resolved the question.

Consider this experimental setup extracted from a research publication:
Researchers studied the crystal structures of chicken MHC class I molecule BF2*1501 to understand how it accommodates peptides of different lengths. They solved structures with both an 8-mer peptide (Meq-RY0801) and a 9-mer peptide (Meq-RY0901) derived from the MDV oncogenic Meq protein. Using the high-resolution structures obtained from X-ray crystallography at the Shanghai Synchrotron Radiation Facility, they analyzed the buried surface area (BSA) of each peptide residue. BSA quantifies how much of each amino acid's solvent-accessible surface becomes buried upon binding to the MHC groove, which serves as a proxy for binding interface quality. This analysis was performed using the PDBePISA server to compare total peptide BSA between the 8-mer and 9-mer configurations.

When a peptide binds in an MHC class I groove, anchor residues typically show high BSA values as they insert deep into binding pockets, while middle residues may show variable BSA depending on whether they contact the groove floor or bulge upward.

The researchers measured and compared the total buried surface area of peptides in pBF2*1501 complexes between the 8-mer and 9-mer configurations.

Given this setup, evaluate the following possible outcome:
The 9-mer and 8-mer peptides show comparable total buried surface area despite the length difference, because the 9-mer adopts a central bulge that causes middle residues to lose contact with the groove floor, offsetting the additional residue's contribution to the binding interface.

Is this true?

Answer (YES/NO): YES